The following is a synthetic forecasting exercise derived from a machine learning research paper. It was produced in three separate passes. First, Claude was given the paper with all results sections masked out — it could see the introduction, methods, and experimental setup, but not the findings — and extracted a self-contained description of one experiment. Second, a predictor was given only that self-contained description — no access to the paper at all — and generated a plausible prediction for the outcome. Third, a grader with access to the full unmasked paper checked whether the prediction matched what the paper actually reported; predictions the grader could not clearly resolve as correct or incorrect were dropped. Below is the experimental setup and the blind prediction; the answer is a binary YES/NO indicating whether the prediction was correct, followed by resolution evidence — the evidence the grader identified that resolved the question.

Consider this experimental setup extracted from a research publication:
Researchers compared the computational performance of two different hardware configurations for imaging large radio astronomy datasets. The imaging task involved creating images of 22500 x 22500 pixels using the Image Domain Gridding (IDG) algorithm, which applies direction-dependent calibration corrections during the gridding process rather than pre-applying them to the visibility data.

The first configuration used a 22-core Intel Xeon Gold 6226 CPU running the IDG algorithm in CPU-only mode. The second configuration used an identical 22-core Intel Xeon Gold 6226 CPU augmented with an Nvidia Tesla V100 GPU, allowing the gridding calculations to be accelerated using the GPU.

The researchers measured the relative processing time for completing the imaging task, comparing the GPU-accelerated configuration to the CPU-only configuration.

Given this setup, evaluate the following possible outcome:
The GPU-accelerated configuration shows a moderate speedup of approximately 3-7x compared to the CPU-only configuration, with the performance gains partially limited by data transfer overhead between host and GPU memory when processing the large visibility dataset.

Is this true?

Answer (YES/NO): NO